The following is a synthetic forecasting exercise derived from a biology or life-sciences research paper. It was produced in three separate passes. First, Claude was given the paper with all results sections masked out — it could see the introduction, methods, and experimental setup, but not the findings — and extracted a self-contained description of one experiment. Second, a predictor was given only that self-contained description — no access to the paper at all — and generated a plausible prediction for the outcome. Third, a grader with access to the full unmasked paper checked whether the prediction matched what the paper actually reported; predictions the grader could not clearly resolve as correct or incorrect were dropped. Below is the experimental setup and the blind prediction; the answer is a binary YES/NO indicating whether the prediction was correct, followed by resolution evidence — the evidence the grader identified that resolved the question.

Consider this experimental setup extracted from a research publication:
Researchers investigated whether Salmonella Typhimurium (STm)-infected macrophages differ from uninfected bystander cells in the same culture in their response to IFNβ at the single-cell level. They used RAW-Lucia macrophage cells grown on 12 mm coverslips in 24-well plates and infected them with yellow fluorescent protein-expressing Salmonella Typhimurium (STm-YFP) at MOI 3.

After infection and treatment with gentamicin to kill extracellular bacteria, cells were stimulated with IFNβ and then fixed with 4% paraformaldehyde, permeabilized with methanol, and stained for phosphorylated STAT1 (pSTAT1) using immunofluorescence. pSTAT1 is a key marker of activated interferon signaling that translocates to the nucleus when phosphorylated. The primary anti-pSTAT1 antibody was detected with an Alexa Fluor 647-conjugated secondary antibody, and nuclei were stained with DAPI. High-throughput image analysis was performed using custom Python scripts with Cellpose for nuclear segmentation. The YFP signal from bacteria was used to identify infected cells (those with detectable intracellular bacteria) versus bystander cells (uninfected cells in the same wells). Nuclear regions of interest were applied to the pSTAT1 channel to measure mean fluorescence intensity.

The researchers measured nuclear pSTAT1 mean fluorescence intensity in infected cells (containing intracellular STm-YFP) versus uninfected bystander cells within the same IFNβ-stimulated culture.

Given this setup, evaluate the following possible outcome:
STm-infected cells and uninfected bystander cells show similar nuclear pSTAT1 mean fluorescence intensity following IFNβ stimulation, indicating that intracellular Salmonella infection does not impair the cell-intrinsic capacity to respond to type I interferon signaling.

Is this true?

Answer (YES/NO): NO